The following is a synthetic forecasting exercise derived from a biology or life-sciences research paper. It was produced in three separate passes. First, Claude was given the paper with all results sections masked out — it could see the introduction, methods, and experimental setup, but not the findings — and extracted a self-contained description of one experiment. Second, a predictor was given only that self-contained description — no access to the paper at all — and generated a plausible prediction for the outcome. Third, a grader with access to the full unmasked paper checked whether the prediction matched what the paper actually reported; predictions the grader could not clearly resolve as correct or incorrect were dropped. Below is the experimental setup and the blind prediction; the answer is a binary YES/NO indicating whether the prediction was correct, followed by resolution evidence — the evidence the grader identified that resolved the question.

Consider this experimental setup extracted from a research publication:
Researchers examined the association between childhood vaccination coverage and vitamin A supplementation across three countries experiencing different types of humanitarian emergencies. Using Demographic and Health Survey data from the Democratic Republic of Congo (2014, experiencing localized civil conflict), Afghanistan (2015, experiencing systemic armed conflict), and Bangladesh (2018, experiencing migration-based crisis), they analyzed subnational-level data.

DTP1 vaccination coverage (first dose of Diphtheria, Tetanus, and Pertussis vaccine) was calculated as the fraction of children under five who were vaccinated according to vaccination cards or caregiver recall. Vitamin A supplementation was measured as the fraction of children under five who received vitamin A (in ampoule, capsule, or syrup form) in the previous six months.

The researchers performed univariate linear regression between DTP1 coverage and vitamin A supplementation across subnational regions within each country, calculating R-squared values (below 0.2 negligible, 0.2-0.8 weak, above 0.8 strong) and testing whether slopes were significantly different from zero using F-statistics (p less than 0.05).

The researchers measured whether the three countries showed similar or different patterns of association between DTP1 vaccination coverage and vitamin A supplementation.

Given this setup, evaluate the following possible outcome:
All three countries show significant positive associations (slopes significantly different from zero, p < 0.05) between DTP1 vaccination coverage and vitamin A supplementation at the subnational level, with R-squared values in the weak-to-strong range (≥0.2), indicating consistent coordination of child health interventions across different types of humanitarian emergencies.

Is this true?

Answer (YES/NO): NO